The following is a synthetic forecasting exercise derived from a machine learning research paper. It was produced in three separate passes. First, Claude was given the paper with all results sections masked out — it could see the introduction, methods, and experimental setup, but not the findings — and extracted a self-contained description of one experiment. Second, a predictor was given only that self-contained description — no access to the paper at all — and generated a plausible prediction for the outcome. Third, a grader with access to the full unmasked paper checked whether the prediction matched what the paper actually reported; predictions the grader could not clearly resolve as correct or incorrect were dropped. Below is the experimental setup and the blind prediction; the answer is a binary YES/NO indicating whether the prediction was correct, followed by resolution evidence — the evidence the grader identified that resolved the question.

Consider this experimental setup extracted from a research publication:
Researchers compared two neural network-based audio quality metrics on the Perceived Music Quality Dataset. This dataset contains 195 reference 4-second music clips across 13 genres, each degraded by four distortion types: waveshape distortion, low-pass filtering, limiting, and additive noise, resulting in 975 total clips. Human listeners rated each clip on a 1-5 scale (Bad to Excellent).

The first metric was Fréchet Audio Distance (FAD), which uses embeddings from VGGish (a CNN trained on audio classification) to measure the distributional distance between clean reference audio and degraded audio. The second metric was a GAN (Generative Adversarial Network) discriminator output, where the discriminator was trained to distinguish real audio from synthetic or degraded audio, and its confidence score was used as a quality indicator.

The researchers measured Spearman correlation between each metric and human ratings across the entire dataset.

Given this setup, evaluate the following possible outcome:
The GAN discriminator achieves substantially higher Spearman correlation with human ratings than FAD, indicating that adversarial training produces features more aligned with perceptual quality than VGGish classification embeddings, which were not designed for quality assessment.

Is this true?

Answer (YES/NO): NO